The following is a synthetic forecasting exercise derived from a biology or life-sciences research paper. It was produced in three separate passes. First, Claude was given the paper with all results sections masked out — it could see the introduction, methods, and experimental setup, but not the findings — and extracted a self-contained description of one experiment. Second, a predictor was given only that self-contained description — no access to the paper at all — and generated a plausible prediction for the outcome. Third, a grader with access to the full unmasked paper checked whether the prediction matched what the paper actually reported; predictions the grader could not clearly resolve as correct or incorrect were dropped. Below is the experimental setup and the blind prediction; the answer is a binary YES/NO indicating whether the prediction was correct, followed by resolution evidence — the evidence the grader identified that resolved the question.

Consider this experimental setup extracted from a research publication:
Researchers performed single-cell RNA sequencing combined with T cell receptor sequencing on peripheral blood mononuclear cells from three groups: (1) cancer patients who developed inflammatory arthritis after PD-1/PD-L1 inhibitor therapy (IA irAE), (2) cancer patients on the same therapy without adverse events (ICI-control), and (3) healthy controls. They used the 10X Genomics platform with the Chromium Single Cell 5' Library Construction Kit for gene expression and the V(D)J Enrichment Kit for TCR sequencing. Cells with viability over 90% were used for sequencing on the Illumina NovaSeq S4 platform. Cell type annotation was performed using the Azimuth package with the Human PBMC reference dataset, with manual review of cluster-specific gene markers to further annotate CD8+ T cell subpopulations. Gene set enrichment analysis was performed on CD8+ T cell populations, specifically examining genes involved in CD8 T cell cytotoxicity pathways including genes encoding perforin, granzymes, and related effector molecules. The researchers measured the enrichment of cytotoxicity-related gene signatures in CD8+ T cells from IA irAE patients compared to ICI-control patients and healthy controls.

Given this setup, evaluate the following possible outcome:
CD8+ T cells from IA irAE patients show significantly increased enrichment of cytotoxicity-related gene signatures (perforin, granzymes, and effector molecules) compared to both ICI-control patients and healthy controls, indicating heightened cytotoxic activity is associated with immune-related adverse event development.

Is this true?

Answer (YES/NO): YES